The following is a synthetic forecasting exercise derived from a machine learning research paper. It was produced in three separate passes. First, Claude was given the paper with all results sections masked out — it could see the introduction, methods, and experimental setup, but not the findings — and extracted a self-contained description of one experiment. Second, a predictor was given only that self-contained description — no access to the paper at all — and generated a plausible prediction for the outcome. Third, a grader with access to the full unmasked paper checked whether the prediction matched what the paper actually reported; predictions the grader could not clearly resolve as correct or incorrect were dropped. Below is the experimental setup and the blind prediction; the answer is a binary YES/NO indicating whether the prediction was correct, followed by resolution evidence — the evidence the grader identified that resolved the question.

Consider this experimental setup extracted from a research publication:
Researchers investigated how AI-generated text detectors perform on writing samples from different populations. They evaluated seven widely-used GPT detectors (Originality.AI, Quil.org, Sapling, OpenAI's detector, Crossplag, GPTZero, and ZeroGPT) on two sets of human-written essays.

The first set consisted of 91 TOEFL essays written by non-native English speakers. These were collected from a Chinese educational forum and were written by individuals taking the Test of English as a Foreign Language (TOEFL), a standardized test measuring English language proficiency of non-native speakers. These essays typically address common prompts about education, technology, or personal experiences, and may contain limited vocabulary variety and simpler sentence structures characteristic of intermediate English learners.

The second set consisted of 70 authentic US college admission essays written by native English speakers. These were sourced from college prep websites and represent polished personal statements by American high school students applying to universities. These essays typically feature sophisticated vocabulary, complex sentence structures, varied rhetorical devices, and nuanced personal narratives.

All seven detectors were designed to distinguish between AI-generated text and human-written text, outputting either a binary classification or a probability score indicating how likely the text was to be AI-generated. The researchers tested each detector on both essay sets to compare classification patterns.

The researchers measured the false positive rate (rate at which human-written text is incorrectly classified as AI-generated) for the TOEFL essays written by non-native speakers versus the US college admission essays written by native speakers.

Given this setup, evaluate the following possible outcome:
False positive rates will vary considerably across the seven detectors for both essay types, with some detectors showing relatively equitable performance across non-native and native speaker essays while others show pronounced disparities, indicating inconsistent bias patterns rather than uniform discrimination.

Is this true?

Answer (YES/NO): NO